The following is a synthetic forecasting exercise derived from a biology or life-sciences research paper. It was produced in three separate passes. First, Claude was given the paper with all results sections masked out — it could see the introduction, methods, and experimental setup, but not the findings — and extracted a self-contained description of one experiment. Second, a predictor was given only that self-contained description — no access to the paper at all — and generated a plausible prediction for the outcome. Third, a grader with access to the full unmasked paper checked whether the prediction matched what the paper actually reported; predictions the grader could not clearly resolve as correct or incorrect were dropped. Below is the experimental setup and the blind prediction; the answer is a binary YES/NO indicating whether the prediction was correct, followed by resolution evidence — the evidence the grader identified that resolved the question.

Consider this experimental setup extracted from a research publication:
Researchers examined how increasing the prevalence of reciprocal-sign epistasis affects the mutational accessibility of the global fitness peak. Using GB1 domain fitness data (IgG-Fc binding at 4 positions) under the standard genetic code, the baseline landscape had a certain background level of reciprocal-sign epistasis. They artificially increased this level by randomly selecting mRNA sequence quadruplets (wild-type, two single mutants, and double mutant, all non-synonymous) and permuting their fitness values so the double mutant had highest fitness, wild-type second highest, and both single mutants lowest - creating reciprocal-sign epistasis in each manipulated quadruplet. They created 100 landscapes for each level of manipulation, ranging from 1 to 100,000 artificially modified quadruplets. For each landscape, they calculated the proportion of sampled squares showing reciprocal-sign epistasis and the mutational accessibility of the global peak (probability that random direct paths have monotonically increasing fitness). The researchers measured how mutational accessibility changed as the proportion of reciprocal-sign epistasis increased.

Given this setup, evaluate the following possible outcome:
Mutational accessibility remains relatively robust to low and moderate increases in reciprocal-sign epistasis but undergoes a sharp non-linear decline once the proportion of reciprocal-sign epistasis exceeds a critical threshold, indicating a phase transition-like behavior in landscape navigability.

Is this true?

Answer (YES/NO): NO